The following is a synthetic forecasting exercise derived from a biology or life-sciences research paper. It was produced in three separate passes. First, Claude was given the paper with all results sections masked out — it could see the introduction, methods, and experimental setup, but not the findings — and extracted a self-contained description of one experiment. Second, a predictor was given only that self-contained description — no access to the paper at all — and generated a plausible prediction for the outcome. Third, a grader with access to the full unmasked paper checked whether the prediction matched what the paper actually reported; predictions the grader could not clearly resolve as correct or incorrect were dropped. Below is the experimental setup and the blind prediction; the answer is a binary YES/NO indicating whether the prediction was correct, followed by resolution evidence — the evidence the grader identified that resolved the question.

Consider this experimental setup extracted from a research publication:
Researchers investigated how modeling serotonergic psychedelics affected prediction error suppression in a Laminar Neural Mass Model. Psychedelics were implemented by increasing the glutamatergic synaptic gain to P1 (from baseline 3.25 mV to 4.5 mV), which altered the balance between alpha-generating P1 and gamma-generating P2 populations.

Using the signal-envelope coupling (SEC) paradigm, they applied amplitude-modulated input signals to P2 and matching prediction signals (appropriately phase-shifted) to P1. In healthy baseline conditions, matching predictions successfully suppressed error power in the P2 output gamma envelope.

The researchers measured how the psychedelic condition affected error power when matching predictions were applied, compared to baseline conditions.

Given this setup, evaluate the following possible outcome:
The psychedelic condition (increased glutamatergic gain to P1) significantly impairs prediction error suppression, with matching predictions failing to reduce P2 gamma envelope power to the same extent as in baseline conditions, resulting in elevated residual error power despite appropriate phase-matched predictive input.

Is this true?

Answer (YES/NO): YES